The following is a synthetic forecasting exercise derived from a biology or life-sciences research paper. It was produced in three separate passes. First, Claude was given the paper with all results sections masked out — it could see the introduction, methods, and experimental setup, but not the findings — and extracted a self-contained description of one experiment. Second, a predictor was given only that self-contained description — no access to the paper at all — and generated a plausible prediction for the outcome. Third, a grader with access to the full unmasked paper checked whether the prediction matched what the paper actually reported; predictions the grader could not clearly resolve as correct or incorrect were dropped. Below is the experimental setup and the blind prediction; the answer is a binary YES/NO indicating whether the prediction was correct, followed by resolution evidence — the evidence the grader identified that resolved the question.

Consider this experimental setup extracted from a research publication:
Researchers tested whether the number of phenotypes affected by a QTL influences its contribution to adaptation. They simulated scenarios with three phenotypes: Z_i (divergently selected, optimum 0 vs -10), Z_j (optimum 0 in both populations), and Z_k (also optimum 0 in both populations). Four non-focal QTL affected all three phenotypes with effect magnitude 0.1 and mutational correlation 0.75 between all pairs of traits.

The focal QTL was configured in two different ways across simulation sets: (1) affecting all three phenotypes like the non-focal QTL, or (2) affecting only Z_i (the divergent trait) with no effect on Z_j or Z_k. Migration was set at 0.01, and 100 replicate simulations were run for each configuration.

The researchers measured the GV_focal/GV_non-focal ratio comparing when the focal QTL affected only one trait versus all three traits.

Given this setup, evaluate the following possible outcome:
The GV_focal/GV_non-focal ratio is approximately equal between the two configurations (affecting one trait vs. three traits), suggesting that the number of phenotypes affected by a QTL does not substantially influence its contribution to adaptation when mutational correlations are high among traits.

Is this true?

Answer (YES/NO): NO